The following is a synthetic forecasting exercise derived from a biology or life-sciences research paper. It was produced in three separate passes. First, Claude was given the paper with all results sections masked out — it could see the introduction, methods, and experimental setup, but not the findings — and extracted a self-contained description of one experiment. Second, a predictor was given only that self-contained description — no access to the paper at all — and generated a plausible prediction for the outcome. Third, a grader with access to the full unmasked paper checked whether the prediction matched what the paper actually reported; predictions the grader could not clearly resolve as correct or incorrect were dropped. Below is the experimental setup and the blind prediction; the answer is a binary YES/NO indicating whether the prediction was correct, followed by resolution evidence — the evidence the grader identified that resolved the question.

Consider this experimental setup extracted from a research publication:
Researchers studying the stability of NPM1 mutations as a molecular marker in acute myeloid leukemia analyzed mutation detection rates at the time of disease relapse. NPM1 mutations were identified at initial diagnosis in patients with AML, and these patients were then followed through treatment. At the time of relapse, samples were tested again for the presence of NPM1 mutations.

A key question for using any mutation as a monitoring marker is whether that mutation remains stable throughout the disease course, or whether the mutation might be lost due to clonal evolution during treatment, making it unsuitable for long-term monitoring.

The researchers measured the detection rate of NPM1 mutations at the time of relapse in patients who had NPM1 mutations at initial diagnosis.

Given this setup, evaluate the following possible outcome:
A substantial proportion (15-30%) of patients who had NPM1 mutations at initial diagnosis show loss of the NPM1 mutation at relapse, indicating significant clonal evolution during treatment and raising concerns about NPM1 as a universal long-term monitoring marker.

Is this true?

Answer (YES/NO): NO